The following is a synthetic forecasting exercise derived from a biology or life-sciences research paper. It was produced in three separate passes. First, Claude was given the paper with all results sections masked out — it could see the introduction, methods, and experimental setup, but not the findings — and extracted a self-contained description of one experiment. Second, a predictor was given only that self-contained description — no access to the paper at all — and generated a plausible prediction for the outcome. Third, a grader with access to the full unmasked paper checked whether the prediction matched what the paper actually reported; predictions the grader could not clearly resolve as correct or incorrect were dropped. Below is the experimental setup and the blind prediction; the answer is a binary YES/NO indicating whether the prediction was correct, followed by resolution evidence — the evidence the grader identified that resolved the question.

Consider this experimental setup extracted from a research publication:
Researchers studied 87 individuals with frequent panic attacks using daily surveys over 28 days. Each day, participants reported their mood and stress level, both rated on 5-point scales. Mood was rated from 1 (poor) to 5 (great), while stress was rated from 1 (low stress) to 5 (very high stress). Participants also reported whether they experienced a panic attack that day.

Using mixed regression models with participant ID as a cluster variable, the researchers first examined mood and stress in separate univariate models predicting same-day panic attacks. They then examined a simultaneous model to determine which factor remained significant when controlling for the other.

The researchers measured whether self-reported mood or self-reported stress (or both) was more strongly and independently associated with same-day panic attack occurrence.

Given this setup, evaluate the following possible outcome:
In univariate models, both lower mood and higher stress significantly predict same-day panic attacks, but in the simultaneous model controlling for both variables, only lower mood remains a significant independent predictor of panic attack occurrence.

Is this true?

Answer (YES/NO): YES